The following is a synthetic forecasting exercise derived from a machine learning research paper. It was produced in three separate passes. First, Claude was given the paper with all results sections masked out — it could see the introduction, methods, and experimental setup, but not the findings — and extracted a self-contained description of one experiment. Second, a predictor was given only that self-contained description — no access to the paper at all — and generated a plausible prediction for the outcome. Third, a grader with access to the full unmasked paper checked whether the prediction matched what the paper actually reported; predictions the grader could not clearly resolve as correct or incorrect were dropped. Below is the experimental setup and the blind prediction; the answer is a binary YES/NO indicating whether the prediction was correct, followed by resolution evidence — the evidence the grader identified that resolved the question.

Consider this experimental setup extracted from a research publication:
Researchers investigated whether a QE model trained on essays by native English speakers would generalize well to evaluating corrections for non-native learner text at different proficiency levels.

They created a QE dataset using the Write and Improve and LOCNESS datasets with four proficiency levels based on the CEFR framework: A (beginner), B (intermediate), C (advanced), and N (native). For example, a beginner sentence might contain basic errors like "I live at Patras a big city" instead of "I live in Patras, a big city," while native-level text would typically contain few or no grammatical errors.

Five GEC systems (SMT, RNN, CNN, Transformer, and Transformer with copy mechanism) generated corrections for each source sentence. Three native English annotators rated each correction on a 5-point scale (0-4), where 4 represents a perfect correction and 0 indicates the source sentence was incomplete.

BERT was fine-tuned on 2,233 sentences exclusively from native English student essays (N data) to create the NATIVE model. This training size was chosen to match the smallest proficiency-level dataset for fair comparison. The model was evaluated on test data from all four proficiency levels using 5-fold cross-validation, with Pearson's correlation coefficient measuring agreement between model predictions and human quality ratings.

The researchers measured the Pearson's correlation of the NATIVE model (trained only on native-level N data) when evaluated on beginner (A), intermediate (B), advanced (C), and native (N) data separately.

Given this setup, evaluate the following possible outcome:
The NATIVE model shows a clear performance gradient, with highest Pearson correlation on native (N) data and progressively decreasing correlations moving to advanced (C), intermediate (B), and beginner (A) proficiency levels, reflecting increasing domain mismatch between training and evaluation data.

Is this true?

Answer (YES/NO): NO